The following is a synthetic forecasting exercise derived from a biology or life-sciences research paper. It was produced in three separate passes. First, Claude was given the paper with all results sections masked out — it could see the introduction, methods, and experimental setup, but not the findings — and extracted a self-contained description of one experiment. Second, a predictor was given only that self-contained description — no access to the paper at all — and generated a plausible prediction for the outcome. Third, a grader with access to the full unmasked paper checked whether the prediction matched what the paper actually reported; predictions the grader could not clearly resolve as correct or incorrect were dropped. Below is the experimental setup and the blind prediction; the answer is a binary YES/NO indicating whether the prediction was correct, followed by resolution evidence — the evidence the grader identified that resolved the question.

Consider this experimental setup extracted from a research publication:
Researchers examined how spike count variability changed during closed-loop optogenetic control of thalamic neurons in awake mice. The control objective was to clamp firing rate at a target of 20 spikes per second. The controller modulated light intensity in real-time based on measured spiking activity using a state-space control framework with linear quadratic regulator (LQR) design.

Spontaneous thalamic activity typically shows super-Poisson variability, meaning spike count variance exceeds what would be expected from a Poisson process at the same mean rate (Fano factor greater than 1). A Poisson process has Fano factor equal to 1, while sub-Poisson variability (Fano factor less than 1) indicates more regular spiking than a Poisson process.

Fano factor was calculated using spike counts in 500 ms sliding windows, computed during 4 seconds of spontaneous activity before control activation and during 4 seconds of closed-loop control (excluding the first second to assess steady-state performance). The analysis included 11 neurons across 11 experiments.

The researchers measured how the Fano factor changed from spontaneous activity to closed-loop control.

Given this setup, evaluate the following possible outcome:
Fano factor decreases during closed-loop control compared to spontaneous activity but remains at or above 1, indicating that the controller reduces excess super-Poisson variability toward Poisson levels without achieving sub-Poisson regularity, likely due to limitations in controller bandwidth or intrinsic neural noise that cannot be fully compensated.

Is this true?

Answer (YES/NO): NO